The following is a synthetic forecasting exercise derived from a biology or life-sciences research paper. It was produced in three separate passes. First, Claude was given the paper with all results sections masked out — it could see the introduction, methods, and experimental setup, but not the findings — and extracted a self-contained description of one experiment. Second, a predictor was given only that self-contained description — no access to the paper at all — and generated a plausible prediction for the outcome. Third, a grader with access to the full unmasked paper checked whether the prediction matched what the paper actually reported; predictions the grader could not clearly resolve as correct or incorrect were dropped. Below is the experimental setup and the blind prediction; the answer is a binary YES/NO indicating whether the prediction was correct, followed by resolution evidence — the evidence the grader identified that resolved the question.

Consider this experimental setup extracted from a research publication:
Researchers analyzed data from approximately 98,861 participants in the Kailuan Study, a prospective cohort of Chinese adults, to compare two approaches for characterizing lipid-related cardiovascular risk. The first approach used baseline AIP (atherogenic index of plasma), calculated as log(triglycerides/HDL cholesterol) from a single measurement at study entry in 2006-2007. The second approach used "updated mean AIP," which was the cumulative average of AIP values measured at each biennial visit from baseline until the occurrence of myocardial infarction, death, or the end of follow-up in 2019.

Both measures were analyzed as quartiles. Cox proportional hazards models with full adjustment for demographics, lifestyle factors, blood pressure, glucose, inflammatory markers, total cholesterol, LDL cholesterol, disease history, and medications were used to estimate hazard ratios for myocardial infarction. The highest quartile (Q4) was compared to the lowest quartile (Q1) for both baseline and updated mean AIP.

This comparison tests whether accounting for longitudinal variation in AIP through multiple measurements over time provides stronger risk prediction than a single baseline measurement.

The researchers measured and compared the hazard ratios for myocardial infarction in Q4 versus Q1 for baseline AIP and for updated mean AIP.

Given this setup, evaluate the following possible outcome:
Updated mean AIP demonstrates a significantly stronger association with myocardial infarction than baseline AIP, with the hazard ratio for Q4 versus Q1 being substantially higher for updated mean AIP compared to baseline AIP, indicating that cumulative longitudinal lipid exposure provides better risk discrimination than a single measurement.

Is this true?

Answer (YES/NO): NO